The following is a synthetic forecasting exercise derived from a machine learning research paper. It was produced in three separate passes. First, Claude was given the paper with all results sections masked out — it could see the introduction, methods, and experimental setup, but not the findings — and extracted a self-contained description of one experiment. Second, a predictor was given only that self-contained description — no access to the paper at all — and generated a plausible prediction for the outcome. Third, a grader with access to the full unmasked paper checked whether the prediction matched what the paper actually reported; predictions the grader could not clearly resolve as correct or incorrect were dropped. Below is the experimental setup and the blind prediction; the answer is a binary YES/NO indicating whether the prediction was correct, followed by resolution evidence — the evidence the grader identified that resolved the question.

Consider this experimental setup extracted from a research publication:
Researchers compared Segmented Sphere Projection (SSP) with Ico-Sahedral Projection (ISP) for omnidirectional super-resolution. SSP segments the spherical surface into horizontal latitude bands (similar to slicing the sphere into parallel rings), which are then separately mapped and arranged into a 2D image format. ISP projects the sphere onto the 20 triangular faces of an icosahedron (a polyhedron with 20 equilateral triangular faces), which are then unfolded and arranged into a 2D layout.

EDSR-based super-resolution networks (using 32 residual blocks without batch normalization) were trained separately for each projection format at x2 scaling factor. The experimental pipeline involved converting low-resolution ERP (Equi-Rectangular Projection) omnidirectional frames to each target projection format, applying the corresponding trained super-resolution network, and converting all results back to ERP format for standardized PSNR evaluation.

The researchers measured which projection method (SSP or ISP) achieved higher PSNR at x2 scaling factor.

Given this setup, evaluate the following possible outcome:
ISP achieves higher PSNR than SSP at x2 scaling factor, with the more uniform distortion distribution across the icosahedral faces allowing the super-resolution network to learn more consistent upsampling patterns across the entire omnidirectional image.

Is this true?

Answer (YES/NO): YES